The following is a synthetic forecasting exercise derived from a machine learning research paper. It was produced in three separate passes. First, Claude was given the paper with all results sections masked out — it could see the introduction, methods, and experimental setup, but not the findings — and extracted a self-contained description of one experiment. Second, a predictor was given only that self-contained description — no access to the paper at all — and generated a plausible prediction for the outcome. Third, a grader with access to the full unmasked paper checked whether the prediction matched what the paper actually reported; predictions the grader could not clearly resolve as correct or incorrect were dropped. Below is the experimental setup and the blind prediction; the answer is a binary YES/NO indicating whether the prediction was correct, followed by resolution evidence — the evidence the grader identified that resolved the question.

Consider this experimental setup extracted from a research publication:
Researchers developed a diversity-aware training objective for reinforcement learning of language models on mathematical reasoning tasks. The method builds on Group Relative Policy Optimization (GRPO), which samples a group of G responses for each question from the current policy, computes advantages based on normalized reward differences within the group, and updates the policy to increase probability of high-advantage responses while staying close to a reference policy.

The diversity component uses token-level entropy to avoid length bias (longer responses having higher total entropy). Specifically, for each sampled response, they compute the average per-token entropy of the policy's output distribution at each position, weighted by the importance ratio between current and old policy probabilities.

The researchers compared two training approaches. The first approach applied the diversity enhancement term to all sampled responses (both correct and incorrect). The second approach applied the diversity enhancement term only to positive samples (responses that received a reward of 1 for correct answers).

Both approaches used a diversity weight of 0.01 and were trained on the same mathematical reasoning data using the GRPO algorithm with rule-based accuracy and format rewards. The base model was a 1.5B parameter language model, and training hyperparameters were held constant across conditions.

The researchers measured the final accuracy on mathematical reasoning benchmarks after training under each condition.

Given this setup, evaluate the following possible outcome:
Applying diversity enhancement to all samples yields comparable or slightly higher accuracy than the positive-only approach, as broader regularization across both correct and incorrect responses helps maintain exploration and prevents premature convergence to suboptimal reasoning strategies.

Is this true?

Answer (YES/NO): NO